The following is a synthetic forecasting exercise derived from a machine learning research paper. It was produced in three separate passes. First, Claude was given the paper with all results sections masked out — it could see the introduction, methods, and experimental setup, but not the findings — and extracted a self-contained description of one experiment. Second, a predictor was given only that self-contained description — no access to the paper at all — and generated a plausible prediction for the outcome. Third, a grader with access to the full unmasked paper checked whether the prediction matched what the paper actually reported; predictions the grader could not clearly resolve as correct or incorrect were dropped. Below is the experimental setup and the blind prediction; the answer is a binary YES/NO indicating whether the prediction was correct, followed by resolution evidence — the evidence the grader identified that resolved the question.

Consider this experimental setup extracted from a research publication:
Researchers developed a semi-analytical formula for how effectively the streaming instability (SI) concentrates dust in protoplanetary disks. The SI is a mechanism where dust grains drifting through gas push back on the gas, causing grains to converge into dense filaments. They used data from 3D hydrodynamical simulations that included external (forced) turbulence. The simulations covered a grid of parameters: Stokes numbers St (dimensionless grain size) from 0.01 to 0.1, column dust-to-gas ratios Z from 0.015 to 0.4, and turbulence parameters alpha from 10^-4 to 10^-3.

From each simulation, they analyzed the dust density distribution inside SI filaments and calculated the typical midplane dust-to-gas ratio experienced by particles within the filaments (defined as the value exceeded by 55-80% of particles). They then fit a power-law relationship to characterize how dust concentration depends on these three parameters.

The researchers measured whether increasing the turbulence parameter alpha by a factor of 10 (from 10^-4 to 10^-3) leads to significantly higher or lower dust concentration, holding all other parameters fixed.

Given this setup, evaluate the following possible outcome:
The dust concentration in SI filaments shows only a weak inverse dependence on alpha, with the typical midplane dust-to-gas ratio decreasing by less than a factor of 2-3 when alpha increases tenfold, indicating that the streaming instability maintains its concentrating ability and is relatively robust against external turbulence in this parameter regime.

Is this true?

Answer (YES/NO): NO